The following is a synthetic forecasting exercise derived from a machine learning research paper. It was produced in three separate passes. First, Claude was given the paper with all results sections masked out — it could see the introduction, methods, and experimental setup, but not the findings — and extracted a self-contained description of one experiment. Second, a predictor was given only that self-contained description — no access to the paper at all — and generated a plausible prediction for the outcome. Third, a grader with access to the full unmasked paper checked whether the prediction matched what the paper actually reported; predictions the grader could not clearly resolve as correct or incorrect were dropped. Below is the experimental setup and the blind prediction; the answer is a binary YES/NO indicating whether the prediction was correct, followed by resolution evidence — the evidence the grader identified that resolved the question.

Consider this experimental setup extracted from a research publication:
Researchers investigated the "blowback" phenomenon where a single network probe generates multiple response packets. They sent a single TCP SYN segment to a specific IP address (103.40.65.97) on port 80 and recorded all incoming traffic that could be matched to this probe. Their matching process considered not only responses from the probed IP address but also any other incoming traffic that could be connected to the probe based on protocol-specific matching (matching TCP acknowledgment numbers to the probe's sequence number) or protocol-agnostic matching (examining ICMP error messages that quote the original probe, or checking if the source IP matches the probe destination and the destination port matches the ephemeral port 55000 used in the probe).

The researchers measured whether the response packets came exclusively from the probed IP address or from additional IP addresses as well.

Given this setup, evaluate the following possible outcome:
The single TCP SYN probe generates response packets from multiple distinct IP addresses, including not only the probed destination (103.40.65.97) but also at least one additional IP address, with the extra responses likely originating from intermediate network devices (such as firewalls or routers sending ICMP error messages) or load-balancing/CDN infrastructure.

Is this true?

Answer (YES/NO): YES